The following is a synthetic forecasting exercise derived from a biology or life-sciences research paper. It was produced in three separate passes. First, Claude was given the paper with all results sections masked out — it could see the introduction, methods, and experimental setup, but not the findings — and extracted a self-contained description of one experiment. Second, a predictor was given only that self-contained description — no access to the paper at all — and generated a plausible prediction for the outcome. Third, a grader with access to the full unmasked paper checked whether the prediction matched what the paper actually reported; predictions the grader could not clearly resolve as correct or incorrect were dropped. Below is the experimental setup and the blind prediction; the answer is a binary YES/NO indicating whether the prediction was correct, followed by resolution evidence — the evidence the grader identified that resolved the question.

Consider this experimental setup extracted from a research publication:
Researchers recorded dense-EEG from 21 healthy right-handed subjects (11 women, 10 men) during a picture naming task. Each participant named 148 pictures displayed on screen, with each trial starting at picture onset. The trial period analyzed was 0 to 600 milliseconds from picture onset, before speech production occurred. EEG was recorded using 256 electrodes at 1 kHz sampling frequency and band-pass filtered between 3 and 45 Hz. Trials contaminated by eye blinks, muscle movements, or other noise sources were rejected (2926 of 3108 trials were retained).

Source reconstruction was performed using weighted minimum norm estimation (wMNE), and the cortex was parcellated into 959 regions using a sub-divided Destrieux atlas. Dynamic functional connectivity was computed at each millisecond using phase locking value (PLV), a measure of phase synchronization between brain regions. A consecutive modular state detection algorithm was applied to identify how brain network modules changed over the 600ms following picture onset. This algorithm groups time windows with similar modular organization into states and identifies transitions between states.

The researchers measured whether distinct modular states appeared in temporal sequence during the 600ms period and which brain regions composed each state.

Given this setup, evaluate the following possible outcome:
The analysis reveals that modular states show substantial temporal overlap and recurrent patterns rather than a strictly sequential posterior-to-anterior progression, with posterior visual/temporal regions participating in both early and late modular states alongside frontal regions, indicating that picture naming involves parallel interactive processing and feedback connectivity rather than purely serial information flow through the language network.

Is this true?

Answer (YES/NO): NO